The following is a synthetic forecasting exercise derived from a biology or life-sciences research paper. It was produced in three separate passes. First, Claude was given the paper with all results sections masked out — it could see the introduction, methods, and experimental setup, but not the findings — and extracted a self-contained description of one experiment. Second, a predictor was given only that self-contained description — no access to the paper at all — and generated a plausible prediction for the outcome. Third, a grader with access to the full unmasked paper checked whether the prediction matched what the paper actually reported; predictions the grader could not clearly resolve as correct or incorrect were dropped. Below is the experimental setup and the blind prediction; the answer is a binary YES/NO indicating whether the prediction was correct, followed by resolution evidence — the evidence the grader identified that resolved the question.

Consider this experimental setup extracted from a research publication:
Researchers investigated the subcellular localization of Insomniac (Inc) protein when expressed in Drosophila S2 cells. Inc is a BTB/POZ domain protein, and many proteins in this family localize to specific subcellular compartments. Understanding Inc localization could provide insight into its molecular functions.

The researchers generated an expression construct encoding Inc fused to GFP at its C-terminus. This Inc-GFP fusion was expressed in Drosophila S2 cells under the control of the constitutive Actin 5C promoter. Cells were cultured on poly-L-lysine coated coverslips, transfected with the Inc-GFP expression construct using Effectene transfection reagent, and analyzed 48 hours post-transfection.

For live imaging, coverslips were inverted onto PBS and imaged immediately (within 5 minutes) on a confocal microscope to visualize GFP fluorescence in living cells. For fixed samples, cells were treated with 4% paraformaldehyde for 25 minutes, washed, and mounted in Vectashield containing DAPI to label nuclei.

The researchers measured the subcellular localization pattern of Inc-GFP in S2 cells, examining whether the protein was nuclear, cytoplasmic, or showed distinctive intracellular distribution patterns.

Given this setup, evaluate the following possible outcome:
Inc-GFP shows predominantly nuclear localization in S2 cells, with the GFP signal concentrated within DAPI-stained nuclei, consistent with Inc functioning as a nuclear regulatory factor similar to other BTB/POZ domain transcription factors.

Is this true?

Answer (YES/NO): NO